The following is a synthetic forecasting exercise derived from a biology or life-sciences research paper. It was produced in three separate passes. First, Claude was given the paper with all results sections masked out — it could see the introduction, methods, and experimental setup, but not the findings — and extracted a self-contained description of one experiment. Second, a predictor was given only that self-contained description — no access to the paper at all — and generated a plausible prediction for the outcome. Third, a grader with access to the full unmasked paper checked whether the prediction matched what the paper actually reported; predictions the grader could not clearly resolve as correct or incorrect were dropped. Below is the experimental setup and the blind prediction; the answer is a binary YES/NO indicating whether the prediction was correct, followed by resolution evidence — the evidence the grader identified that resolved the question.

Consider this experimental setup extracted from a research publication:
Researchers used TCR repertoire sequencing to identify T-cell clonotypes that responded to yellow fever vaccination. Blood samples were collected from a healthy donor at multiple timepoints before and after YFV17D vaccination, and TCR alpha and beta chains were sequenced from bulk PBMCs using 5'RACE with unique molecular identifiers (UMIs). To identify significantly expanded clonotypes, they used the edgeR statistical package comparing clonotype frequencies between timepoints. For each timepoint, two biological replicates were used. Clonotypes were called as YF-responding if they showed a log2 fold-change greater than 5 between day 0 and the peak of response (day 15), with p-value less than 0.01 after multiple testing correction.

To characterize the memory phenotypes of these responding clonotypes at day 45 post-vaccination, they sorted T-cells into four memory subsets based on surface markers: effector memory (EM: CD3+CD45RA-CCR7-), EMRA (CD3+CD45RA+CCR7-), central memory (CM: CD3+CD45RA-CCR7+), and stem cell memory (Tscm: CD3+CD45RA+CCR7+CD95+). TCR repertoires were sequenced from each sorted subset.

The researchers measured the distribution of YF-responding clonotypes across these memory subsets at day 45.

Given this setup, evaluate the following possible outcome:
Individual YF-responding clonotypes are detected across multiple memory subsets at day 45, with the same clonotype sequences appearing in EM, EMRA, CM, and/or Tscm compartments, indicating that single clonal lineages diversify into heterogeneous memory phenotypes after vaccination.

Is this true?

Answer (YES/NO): YES